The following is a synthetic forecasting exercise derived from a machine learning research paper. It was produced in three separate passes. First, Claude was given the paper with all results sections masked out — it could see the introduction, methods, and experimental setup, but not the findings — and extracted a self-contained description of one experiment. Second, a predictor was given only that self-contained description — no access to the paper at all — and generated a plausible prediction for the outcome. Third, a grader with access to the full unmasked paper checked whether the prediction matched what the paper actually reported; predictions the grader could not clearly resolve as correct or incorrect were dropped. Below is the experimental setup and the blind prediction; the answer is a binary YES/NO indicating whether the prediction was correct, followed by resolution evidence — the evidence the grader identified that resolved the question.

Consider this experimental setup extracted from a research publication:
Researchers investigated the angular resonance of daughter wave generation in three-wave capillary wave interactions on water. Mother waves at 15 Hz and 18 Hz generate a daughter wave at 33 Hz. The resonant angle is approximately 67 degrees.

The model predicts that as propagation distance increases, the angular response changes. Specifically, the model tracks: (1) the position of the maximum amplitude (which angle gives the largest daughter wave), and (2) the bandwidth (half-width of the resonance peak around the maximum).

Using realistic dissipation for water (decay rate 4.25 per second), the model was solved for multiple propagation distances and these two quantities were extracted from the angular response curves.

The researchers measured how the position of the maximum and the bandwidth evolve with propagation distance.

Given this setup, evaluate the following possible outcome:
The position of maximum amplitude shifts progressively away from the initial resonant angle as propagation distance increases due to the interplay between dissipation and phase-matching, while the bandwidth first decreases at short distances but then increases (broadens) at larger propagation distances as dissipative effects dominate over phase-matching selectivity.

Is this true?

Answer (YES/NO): NO